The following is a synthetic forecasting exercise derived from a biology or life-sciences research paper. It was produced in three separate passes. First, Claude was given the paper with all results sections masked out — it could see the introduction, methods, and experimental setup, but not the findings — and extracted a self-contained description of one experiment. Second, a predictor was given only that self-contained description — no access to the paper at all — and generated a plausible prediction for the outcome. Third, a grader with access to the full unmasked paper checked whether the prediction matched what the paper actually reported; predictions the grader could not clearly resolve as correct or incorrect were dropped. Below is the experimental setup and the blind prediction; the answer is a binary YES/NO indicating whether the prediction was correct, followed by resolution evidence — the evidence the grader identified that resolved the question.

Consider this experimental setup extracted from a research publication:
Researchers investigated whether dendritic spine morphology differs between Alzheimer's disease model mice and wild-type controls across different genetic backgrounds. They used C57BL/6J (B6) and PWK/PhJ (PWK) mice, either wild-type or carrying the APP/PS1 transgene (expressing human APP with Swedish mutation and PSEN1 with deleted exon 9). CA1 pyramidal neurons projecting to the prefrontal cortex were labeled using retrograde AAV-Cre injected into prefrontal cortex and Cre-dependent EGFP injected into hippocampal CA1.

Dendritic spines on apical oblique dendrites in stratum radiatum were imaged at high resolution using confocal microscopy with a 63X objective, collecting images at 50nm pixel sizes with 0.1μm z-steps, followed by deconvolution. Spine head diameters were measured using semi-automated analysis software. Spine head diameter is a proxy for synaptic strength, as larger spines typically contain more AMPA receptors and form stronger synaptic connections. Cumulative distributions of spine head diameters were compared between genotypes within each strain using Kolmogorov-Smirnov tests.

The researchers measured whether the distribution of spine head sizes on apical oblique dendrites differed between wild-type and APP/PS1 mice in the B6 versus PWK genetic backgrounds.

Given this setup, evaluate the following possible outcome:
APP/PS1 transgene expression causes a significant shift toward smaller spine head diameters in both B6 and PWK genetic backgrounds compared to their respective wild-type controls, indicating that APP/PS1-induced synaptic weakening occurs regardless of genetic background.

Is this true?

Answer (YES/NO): NO